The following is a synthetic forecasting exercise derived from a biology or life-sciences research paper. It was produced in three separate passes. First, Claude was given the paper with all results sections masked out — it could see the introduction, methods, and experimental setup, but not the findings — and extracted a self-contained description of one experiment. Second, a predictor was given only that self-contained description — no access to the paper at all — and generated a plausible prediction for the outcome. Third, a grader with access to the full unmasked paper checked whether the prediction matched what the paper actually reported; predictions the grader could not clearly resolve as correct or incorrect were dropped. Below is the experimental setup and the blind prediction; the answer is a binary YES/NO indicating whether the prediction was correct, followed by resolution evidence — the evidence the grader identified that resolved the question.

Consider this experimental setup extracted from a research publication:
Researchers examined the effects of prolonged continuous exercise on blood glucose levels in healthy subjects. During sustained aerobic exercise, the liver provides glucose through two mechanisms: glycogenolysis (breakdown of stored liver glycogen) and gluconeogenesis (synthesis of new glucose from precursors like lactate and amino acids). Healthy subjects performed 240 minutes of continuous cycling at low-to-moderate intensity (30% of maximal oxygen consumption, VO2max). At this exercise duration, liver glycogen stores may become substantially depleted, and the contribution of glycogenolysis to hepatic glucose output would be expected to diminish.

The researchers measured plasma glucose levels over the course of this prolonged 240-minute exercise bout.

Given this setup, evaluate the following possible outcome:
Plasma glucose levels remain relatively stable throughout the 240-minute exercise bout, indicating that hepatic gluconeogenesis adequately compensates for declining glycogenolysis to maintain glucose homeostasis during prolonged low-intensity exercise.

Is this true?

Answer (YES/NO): NO